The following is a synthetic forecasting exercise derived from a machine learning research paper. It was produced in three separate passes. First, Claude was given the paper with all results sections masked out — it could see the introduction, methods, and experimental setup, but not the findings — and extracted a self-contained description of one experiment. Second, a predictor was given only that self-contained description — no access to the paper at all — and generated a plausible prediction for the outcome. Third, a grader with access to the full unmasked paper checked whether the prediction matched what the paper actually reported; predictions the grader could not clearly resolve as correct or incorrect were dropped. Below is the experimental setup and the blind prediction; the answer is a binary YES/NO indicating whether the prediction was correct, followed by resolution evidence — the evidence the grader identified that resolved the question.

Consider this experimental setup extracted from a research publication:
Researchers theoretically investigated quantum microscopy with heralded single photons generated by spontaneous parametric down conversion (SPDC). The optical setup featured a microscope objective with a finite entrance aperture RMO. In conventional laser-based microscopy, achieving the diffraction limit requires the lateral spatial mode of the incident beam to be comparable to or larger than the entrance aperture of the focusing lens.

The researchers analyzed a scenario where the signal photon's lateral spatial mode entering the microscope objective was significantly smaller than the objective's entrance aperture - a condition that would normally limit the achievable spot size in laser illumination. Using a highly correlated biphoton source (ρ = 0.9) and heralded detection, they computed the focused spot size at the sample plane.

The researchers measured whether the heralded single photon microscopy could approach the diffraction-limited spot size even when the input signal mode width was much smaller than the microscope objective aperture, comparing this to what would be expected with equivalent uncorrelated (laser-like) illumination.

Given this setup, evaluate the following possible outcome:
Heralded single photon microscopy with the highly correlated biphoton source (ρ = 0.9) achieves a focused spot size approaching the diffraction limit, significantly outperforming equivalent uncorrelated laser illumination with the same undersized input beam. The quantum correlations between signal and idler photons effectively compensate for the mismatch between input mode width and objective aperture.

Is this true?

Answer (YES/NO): YES